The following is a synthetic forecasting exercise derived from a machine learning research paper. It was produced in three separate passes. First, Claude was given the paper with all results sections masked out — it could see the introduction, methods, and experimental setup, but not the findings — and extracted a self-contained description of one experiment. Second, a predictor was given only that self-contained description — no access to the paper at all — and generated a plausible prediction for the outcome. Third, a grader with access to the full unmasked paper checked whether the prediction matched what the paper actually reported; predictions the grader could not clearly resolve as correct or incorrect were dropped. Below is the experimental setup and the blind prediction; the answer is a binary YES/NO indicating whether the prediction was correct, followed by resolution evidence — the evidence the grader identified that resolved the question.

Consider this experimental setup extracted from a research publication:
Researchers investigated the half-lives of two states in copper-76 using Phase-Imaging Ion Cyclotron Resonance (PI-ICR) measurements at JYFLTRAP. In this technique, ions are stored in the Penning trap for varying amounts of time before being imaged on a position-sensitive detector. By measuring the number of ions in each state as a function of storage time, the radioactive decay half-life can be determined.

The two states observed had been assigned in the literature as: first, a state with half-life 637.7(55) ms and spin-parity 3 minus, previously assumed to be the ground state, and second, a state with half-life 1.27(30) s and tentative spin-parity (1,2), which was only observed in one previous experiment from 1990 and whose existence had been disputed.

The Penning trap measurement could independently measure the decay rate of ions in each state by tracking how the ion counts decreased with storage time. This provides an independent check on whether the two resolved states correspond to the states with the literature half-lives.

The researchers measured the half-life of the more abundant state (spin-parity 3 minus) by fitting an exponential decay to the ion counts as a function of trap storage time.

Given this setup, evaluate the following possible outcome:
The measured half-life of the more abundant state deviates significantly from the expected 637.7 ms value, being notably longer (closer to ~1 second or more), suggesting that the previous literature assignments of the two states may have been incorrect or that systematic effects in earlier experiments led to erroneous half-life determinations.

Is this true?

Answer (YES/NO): NO